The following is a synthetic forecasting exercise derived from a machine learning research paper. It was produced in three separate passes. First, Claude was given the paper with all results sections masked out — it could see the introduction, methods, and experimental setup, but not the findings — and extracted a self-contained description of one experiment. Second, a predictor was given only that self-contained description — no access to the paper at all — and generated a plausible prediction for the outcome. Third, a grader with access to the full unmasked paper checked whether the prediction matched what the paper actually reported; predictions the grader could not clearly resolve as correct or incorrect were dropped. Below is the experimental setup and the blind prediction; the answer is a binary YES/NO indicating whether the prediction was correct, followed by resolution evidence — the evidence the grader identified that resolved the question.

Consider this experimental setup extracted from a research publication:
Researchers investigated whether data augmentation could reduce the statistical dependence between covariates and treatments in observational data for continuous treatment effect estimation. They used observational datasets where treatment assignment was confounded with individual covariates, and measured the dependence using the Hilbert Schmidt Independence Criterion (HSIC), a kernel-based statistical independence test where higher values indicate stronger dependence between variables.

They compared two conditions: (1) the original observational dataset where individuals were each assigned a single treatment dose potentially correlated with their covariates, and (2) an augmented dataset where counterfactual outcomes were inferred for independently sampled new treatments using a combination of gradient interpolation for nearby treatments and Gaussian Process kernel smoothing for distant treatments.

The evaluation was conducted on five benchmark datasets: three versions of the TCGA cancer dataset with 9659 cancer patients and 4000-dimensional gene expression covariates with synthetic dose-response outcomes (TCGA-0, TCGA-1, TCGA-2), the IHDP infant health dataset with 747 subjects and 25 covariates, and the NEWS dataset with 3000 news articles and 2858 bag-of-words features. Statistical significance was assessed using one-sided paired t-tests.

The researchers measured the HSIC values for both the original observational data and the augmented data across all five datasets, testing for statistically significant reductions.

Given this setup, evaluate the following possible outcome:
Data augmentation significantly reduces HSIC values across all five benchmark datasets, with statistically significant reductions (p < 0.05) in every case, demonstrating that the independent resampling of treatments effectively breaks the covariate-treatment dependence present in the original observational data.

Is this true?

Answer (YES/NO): NO